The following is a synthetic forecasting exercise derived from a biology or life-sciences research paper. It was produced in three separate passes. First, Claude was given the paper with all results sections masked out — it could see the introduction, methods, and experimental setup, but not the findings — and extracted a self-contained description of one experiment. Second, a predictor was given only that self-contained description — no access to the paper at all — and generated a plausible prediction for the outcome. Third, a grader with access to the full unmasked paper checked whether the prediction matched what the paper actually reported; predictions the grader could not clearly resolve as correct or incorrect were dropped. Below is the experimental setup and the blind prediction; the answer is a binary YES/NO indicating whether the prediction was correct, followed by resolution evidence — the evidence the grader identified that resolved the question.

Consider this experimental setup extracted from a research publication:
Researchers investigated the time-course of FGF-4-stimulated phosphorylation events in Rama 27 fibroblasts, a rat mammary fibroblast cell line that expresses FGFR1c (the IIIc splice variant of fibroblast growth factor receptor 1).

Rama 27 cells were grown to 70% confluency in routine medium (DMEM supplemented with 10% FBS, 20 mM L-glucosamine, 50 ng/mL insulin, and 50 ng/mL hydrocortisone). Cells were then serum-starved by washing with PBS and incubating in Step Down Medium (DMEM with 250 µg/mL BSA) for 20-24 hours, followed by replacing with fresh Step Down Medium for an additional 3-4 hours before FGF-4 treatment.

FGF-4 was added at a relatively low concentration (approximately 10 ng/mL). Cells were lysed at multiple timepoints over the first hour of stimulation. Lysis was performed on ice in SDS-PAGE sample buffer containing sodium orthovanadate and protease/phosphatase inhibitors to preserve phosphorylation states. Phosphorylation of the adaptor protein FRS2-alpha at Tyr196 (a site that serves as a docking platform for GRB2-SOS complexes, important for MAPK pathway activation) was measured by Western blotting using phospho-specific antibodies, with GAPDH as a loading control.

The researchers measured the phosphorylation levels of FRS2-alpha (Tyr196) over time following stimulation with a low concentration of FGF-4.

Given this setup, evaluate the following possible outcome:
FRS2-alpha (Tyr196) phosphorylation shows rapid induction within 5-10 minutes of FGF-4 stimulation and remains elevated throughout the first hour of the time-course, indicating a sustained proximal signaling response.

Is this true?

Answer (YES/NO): NO